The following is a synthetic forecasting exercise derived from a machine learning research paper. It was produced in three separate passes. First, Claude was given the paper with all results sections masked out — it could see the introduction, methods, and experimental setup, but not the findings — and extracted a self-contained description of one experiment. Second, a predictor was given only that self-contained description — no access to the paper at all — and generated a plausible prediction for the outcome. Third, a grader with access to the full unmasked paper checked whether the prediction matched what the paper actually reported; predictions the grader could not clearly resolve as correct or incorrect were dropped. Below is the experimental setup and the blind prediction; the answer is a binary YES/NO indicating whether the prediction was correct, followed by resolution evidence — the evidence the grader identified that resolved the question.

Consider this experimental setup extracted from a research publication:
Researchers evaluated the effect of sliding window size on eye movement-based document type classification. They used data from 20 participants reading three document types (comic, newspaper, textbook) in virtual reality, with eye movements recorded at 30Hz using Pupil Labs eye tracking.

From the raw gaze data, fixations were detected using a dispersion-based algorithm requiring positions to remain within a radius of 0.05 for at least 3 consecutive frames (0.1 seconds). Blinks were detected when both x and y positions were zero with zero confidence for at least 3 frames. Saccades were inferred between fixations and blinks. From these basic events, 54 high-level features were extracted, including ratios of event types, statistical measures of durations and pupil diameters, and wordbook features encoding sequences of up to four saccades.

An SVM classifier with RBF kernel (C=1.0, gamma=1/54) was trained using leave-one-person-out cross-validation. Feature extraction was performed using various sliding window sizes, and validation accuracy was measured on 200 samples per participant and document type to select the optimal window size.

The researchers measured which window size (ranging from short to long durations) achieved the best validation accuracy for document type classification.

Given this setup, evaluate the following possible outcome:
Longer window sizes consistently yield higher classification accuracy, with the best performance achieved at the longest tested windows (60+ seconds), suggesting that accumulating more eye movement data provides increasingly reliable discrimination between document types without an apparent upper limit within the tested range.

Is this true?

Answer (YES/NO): NO